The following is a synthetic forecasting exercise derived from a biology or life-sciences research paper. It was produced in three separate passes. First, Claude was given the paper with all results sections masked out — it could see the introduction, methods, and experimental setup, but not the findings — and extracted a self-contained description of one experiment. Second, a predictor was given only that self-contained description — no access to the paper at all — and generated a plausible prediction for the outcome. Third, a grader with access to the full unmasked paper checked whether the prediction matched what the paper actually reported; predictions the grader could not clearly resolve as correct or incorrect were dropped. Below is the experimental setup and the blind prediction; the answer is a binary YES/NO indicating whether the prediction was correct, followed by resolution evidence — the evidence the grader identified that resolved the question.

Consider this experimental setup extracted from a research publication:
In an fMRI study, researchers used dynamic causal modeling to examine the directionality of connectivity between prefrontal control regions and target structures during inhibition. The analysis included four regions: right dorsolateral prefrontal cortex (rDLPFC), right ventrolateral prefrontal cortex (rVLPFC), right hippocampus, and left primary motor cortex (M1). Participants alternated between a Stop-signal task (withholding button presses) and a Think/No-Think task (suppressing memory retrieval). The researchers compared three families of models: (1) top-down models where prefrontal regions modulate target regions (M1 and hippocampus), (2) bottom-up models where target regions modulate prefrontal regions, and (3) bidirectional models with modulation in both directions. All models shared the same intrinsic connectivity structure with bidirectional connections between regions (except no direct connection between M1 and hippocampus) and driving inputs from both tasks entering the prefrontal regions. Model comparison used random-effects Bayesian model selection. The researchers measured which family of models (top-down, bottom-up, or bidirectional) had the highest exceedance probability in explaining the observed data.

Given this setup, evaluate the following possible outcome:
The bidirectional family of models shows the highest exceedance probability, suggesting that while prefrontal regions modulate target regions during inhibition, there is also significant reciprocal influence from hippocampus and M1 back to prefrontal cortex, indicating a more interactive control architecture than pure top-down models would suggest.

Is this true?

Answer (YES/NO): YES